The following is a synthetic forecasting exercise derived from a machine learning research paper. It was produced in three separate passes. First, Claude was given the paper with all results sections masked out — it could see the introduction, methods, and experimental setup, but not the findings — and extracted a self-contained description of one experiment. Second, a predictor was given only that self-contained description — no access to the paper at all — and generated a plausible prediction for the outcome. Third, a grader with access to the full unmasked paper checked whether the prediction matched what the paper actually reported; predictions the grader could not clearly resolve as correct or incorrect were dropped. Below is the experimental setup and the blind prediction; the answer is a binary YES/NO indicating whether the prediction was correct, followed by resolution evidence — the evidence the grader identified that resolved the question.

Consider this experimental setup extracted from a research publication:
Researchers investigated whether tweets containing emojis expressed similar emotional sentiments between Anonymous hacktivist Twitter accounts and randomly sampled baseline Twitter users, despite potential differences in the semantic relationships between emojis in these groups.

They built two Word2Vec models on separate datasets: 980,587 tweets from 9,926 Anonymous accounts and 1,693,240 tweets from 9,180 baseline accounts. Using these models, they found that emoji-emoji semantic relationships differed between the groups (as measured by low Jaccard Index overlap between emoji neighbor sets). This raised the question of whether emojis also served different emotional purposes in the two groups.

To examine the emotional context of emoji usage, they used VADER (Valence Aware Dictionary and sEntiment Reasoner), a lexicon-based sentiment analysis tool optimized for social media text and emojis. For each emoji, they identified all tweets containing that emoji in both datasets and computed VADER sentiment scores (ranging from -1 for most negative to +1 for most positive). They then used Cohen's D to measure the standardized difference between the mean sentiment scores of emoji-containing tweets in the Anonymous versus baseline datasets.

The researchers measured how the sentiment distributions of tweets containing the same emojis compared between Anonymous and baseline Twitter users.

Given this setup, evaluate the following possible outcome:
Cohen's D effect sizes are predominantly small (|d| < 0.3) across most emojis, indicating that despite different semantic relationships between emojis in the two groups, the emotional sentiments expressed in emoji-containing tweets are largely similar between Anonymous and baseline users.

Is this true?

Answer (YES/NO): YES